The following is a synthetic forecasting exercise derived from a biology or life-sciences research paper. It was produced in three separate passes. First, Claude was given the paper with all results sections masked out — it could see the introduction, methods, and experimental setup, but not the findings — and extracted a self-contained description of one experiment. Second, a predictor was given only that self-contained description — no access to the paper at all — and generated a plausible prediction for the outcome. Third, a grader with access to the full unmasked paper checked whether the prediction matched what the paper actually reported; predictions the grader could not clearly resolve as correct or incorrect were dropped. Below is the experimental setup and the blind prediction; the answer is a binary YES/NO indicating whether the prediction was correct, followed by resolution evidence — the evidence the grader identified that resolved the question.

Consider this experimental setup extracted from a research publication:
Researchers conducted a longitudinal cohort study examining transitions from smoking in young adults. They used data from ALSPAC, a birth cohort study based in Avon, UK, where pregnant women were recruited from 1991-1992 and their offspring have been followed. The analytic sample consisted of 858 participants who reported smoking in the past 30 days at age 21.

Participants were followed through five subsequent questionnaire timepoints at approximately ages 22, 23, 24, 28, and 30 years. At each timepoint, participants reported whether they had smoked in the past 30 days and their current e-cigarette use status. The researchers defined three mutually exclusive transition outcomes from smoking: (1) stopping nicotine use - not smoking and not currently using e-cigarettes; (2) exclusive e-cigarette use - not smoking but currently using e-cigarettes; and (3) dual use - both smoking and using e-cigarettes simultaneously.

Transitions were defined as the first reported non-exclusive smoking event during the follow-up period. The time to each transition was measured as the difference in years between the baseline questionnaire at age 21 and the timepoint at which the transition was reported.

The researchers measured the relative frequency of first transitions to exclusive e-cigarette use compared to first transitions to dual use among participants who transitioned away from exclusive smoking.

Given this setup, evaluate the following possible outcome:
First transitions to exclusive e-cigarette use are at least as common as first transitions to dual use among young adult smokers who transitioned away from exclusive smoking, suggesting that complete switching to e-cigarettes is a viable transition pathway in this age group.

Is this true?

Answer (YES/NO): NO